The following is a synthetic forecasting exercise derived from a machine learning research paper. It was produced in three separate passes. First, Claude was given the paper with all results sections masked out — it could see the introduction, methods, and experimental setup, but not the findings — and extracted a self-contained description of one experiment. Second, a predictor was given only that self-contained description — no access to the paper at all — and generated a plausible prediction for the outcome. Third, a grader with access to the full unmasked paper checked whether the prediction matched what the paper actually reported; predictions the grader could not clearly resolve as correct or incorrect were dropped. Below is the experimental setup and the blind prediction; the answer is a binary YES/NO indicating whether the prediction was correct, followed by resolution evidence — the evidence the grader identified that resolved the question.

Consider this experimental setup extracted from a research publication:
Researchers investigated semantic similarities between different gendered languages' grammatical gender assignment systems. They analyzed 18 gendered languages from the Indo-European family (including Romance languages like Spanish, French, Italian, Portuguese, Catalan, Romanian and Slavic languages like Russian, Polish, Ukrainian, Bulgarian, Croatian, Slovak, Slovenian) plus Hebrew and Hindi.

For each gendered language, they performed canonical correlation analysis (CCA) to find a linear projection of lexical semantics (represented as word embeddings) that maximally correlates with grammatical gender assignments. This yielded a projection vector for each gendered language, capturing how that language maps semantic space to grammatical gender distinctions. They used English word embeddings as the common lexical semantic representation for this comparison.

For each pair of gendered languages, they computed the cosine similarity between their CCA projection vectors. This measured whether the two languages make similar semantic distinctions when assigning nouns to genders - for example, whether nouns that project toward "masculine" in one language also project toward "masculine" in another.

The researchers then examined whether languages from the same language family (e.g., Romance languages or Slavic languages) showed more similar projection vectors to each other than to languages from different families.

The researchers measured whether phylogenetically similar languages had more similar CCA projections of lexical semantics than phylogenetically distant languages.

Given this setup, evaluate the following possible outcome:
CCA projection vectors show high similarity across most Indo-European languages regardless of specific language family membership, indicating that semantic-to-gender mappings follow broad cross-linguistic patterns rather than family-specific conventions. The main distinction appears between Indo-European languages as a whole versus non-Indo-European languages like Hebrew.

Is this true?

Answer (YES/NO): NO